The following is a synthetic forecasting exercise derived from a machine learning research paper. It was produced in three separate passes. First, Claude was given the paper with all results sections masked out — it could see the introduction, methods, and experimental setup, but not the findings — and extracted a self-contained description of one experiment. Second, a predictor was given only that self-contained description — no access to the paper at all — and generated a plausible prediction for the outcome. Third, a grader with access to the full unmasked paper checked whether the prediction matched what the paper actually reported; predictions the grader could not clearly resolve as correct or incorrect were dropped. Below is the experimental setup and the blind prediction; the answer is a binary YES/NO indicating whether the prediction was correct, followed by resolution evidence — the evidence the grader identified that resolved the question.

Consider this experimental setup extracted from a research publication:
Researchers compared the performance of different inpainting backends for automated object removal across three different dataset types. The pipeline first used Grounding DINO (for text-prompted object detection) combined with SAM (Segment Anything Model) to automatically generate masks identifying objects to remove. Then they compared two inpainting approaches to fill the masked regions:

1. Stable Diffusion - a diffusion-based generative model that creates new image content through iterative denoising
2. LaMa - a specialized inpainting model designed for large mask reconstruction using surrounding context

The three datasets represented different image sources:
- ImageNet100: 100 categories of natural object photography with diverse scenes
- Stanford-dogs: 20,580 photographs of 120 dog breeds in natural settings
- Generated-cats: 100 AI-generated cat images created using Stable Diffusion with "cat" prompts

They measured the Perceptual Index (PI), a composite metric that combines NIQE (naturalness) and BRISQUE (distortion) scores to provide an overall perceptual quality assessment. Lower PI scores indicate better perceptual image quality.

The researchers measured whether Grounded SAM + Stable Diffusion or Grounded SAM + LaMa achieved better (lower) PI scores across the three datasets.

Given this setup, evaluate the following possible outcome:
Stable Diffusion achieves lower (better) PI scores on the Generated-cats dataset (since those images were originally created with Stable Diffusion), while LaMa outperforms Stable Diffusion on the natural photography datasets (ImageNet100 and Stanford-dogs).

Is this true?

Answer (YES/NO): NO